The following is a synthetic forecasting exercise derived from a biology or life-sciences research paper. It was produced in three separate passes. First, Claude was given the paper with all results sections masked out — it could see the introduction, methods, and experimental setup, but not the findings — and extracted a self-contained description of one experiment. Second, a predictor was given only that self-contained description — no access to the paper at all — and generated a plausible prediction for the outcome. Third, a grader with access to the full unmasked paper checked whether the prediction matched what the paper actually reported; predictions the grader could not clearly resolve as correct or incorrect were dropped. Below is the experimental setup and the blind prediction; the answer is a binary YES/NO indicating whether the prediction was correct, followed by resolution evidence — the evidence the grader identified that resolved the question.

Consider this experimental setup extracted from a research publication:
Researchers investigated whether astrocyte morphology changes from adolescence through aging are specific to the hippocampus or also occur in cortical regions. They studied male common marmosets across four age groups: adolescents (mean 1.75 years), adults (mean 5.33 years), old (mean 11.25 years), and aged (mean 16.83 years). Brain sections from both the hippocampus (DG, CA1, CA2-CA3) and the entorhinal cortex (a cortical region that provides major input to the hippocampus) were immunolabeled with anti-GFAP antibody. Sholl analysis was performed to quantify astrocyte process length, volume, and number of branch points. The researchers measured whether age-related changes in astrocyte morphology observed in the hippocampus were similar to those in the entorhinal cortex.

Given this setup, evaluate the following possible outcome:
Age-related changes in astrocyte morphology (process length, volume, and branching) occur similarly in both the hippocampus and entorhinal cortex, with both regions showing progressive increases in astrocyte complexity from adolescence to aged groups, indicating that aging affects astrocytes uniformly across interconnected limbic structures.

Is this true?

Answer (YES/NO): NO